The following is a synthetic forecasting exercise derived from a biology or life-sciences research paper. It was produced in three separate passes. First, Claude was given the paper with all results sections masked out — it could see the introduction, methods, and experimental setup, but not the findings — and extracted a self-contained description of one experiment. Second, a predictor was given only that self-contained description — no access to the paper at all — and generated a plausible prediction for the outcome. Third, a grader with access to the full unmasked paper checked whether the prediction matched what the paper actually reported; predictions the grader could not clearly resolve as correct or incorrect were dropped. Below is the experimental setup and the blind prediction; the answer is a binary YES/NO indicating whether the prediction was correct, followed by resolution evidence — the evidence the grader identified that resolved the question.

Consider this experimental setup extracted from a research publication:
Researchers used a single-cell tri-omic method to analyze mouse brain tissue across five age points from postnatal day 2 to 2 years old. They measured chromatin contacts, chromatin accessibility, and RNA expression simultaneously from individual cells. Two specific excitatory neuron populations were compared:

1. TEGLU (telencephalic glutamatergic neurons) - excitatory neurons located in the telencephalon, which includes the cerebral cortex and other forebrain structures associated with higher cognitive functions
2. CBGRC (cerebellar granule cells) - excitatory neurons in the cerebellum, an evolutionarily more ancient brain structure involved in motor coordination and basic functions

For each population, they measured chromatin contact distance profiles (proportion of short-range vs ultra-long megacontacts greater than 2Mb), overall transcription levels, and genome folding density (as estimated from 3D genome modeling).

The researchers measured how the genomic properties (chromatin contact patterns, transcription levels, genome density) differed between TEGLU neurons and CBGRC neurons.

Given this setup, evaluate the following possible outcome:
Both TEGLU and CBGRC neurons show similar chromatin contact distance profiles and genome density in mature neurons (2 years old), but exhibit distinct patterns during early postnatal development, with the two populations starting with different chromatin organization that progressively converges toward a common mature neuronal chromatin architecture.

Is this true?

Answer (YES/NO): NO